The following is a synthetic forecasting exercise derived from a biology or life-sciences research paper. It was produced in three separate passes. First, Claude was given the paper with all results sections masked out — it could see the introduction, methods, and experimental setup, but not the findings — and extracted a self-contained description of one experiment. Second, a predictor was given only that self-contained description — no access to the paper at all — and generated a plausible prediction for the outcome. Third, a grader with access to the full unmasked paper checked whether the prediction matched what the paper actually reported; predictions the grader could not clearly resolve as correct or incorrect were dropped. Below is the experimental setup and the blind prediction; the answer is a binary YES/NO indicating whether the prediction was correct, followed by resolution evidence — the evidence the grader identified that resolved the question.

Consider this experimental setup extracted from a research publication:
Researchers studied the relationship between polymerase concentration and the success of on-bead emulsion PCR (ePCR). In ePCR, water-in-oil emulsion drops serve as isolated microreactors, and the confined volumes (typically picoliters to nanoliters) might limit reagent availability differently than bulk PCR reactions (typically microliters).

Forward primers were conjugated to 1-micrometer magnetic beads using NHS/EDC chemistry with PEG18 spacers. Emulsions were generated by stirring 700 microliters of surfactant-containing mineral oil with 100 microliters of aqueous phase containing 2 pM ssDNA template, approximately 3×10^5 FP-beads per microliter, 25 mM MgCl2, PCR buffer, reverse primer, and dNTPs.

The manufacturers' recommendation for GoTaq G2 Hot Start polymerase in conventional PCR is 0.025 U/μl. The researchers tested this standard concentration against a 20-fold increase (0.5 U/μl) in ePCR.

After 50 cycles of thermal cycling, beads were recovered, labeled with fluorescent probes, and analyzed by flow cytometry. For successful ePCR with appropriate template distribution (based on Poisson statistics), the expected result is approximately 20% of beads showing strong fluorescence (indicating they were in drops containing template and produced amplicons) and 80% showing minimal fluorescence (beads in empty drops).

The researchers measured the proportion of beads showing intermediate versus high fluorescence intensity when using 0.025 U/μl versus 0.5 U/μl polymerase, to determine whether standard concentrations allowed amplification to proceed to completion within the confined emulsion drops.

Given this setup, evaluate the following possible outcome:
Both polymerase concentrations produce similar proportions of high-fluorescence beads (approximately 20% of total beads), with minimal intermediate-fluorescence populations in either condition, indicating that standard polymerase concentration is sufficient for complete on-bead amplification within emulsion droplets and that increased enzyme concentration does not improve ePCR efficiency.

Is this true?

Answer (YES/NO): NO